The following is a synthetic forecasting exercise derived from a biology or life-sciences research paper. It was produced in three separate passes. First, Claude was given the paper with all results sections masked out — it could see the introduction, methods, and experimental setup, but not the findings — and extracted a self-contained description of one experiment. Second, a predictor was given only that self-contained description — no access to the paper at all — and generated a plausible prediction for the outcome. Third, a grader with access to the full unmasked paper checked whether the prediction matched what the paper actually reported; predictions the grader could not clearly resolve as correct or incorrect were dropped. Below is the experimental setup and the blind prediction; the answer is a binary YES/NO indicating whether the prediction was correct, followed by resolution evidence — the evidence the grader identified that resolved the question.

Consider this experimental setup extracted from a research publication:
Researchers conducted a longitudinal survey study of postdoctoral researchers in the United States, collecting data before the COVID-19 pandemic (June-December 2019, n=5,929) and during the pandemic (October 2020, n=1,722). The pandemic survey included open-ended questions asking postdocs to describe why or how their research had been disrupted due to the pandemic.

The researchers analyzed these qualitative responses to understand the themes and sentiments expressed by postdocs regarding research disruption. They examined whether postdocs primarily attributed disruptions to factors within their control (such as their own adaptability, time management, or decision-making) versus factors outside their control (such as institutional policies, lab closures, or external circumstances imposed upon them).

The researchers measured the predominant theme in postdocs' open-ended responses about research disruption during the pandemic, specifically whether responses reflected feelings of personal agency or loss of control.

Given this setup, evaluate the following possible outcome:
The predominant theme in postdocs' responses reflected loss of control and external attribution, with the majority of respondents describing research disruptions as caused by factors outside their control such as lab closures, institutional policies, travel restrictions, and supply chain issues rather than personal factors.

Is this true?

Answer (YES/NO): YES